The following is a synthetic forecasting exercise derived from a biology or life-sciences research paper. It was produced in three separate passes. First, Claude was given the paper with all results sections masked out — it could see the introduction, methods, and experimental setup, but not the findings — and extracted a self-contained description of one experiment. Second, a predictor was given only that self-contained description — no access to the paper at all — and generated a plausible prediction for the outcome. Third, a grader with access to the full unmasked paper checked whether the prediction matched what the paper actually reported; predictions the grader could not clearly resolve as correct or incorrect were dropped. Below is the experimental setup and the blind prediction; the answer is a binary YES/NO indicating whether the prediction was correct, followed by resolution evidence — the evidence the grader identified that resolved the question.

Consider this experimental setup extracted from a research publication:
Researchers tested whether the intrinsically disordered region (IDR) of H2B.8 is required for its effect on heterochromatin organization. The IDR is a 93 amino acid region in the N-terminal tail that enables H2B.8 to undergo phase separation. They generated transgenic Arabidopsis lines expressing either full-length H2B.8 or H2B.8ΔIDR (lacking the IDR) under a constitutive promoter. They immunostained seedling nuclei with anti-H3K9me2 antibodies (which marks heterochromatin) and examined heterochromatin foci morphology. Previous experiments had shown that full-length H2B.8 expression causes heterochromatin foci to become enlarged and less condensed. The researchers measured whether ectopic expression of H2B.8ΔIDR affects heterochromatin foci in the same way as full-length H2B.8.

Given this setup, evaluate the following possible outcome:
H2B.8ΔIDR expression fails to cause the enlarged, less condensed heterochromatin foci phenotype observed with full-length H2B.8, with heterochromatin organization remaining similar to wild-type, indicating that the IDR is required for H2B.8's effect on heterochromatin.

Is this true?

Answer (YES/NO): YES